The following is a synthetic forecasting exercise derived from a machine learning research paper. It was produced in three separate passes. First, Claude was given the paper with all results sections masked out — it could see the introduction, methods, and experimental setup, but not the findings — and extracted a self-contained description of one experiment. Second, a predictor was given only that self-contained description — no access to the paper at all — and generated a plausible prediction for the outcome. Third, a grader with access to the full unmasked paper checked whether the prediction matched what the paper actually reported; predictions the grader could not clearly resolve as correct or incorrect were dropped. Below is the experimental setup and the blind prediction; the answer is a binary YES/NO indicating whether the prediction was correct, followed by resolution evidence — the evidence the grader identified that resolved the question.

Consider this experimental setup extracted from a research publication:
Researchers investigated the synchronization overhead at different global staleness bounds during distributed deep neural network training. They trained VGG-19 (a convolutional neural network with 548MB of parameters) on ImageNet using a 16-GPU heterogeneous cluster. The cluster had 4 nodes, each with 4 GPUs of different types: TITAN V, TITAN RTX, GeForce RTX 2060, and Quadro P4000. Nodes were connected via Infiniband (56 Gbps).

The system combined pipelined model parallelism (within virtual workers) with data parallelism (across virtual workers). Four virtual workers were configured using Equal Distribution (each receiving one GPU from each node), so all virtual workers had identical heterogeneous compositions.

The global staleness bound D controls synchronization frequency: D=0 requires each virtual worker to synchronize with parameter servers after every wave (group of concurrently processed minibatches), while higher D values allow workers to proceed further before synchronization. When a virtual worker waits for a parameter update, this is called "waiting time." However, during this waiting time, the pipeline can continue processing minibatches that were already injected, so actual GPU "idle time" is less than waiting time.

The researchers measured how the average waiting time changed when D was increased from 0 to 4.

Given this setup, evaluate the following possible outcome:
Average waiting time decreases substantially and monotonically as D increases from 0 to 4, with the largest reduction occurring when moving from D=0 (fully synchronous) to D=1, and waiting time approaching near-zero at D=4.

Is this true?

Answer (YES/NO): NO